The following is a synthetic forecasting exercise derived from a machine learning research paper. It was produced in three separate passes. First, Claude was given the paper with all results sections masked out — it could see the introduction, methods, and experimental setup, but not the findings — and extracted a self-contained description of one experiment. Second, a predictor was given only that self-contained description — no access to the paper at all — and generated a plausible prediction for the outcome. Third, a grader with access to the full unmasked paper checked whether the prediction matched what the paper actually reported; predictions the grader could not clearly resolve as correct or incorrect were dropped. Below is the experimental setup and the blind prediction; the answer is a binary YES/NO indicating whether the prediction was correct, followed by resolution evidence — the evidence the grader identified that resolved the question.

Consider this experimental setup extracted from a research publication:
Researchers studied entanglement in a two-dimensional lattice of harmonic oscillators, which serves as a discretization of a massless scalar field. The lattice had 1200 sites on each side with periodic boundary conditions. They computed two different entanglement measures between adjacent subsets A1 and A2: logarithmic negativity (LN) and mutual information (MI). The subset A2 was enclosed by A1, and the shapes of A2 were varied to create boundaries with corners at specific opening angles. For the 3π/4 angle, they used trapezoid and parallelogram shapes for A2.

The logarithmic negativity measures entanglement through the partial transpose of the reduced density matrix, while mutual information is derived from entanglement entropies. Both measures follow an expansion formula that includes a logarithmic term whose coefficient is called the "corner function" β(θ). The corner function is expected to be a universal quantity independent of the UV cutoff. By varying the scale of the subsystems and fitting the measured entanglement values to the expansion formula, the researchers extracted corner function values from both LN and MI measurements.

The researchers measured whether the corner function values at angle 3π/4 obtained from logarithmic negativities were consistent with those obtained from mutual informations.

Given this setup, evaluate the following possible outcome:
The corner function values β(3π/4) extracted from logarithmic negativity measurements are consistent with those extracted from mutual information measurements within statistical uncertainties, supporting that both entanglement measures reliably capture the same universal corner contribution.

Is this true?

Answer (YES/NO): NO